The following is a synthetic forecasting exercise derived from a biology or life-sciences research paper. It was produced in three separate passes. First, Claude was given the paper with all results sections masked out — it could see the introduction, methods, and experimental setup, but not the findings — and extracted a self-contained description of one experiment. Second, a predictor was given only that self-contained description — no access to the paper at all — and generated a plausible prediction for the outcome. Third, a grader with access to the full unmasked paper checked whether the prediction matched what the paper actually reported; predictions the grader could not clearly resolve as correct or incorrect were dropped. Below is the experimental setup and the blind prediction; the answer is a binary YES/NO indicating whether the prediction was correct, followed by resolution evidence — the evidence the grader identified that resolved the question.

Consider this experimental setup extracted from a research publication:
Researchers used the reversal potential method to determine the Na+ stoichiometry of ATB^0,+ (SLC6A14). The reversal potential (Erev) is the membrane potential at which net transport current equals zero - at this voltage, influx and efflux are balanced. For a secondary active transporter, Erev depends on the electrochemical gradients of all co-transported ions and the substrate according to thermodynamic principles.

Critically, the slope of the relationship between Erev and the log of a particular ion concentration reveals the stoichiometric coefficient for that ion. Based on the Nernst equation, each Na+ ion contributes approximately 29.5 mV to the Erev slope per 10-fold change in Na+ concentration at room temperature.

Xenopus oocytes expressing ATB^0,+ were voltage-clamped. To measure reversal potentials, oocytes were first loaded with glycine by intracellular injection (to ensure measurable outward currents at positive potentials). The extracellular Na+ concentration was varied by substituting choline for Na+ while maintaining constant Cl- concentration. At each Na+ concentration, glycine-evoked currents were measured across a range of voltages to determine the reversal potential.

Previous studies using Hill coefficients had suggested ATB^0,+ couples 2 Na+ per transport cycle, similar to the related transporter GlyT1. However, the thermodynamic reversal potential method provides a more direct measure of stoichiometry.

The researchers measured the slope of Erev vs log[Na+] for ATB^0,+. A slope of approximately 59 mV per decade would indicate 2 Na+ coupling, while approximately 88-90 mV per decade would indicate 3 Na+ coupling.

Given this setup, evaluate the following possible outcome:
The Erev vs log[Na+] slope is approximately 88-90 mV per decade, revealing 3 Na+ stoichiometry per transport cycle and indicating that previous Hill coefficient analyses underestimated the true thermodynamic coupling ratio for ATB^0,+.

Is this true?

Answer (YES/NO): YES